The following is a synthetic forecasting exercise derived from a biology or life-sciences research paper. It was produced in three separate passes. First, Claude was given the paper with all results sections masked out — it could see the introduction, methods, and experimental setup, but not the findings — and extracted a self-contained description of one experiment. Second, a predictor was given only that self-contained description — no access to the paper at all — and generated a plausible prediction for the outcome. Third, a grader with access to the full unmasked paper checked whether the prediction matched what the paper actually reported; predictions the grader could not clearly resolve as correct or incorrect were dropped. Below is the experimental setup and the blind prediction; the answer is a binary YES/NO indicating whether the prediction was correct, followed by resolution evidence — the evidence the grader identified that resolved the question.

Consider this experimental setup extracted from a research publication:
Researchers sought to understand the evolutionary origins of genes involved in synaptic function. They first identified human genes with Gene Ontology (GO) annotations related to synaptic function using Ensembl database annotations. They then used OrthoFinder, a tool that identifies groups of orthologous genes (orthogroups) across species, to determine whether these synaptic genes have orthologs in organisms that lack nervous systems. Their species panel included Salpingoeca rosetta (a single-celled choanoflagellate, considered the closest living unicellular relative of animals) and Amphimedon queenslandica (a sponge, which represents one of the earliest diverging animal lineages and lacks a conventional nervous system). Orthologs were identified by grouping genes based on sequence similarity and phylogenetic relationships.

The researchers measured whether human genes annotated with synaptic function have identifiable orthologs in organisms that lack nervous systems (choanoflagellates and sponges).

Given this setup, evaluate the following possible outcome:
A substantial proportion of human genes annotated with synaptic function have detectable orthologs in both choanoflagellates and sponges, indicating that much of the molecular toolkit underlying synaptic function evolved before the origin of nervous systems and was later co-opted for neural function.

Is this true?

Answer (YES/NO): YES